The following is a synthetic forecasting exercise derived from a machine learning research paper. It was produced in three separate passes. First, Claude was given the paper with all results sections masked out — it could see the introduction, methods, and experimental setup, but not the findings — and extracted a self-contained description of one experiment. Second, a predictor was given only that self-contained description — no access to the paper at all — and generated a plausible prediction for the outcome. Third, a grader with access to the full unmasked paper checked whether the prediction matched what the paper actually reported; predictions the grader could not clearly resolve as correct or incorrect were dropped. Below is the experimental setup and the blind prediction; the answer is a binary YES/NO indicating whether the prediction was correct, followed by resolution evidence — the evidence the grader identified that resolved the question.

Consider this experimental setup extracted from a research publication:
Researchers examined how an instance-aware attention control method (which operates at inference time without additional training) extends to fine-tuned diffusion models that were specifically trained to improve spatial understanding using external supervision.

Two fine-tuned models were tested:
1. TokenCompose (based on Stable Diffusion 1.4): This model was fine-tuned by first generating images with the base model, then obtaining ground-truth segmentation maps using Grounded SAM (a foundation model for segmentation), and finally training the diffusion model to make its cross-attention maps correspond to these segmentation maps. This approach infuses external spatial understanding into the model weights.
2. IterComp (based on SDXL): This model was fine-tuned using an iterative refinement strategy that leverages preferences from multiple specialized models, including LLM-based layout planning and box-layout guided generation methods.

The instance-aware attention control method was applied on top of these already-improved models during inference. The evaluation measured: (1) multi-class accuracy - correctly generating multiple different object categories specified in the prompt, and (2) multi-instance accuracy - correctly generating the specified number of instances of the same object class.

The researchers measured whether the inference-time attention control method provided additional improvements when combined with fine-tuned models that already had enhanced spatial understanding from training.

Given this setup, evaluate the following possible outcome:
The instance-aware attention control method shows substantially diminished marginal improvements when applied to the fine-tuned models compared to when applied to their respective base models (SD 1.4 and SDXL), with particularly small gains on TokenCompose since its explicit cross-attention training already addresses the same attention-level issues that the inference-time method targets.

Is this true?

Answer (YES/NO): NO